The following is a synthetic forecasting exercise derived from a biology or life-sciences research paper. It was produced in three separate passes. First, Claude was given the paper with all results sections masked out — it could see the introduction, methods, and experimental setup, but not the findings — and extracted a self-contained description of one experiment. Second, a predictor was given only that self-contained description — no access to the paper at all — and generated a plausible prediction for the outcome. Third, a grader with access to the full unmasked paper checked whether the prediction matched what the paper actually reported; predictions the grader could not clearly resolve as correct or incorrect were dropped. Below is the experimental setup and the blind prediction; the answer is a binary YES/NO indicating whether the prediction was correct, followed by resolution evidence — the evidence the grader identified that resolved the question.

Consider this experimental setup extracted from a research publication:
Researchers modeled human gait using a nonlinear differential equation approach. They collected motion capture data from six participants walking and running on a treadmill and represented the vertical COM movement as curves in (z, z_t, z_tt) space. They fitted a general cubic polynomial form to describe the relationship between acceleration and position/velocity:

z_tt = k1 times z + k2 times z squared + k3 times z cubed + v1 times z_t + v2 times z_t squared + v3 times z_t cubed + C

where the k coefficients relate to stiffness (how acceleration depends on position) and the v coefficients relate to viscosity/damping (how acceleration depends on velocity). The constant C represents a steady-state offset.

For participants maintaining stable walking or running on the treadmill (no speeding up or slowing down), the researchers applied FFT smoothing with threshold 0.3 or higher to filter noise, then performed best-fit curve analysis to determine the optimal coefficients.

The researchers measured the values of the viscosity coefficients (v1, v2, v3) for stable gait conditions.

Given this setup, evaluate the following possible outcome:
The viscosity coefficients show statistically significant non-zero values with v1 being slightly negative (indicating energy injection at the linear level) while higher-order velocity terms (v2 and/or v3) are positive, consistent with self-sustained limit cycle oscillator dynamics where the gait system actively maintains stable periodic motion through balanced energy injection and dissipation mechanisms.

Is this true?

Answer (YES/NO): NO